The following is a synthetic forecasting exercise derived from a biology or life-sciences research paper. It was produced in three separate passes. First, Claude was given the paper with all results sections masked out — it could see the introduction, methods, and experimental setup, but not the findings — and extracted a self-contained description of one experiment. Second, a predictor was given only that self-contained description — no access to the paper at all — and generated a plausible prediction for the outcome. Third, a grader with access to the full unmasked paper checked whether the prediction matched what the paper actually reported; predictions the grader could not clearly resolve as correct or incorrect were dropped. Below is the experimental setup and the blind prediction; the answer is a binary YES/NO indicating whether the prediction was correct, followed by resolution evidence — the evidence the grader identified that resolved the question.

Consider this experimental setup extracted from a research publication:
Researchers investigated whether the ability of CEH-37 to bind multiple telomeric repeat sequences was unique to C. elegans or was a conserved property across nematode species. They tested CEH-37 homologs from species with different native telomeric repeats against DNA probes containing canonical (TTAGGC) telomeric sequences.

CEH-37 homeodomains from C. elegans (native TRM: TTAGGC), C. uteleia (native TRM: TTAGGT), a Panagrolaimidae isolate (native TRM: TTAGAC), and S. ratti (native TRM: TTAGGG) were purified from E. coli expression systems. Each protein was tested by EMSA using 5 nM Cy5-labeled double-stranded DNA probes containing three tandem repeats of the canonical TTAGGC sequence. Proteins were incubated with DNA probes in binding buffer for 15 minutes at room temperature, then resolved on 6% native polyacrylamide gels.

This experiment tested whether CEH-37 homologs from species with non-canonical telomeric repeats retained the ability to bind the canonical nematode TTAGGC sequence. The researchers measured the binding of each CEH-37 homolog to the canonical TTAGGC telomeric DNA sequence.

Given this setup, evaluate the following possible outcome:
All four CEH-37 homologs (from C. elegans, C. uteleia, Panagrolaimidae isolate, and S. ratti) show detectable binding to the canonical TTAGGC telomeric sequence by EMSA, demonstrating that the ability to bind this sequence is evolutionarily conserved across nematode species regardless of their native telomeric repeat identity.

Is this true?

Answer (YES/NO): YES